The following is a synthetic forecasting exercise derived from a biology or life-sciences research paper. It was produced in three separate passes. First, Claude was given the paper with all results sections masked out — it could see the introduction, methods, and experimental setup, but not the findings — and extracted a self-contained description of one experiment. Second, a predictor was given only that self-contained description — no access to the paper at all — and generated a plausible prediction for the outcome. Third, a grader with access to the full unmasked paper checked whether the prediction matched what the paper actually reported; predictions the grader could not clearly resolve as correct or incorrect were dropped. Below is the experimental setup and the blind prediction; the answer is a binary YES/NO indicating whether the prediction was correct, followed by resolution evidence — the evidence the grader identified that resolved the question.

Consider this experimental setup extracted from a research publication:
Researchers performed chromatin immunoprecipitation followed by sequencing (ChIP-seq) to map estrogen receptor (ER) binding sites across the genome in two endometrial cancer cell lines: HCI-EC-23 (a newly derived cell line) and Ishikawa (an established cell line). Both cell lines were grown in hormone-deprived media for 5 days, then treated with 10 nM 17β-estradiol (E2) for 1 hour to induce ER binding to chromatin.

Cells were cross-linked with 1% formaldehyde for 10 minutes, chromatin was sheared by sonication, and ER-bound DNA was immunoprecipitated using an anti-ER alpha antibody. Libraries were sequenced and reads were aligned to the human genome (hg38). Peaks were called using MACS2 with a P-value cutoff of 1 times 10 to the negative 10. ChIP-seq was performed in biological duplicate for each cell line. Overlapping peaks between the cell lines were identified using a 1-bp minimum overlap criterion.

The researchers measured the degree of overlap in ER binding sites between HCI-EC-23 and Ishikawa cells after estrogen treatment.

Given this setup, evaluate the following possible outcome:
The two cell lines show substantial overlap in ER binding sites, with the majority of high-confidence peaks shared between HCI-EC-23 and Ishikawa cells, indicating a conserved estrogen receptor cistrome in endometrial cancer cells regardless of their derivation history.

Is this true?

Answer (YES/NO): NO